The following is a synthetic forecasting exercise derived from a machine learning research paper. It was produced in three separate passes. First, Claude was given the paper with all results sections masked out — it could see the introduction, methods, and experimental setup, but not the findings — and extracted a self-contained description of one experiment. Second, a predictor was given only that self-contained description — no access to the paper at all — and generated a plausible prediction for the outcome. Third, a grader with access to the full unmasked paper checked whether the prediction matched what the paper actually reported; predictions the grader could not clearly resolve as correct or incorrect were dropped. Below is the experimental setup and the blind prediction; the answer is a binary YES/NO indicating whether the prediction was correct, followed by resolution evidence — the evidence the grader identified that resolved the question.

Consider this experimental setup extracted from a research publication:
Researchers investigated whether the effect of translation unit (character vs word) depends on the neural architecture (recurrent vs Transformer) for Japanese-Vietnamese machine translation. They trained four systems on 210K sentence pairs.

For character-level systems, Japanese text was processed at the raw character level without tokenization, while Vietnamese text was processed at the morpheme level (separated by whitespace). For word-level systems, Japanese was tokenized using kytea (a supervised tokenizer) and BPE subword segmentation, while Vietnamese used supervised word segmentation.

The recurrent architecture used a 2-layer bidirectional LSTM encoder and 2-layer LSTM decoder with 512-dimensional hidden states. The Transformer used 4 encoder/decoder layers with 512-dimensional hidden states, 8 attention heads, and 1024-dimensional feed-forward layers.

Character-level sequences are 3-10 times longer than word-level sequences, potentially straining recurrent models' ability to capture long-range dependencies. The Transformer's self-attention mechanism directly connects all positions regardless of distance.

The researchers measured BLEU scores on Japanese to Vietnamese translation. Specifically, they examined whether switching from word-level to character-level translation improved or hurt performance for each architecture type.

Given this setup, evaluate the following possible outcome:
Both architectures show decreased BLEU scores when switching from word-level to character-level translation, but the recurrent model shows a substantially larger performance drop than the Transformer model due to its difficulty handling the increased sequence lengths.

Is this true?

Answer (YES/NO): NO